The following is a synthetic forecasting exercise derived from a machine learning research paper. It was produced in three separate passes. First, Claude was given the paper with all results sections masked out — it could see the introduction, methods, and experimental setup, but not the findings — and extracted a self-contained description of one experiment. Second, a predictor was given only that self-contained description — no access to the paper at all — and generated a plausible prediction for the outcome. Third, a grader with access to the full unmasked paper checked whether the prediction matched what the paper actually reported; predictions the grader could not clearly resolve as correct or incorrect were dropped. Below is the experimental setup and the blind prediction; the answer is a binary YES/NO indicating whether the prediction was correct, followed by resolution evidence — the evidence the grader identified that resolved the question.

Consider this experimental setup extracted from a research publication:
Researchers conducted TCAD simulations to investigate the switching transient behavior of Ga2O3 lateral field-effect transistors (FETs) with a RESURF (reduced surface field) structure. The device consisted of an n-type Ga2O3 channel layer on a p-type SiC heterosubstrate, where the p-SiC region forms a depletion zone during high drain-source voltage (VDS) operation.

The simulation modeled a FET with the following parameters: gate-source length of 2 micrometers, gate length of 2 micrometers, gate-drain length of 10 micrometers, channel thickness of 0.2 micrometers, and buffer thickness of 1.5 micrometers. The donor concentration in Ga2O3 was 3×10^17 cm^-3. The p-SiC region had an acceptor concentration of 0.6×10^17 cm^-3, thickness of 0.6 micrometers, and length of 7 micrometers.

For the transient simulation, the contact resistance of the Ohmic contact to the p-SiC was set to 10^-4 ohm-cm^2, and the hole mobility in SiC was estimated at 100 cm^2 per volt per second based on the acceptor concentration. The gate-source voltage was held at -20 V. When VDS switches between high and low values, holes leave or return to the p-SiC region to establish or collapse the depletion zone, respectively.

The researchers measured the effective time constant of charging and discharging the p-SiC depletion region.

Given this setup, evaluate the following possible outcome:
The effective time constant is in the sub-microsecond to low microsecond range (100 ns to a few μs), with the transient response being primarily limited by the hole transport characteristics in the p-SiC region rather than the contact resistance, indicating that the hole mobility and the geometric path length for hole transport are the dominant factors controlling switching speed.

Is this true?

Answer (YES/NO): NO